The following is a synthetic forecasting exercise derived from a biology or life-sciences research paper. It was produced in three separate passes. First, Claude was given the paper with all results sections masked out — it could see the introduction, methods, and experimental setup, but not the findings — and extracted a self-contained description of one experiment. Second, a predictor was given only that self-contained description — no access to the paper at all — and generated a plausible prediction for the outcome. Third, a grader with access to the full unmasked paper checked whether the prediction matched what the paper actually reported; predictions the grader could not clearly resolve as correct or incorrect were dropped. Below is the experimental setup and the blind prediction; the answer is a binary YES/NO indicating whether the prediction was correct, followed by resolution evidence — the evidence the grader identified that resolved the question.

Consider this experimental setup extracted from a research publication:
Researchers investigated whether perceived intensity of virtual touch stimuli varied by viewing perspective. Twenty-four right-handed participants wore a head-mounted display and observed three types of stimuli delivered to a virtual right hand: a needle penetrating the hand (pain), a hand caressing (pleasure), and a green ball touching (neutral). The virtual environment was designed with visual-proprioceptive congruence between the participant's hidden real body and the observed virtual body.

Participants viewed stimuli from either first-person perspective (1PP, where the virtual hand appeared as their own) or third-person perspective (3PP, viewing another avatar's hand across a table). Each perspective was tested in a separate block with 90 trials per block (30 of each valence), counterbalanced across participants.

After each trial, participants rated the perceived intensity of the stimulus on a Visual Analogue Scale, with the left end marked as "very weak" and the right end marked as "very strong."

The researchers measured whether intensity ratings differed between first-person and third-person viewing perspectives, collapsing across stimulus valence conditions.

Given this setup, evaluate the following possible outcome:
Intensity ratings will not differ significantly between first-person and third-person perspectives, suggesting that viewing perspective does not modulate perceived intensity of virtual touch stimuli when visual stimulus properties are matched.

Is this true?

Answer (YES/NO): YES